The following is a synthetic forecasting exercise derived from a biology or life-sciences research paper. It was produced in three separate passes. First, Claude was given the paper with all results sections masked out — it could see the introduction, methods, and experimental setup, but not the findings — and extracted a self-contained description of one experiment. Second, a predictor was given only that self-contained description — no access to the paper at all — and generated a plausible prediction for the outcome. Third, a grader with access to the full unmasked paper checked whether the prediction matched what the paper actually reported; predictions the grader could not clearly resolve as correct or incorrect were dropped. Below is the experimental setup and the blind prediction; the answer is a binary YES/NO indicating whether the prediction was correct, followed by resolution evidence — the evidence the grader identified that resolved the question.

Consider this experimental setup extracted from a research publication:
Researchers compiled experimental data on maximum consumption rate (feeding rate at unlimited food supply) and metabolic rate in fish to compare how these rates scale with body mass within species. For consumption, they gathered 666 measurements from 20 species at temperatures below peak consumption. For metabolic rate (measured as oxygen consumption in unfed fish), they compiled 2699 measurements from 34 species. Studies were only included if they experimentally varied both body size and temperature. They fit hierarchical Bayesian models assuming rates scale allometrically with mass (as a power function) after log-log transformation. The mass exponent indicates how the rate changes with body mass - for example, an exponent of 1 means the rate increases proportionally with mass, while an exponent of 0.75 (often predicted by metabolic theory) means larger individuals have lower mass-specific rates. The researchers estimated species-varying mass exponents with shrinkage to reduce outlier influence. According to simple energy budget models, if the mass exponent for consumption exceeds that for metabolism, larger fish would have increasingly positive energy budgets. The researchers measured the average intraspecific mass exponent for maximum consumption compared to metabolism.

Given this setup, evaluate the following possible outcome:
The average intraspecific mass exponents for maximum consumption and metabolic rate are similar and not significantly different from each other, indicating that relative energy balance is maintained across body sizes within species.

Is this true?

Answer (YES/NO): NO